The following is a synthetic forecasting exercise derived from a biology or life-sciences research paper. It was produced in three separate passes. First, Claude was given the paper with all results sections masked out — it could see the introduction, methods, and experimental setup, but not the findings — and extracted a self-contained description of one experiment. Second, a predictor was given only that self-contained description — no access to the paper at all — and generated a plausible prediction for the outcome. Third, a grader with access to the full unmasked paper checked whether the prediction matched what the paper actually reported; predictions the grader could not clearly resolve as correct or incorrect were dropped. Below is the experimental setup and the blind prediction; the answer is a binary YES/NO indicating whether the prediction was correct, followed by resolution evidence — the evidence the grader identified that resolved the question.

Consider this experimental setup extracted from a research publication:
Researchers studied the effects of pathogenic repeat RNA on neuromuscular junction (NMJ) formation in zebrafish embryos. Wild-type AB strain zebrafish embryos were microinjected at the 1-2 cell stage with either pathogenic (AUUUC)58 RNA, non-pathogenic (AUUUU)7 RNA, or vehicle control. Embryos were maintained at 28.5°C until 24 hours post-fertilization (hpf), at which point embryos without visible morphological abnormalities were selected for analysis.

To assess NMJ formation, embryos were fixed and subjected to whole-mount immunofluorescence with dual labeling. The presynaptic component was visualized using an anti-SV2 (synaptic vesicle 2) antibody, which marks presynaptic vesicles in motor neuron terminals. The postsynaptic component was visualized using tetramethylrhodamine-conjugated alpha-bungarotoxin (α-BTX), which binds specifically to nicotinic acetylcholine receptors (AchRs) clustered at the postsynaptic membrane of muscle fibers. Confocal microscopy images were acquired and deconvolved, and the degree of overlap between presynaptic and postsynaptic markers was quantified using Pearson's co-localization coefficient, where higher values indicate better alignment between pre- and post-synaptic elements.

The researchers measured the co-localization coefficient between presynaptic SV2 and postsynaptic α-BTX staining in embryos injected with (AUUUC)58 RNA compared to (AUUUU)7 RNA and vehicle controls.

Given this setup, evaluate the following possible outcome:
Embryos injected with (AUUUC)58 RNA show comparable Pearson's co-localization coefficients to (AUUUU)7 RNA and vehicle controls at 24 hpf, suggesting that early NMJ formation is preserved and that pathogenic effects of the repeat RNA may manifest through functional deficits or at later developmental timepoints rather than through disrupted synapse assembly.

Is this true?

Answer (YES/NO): YES